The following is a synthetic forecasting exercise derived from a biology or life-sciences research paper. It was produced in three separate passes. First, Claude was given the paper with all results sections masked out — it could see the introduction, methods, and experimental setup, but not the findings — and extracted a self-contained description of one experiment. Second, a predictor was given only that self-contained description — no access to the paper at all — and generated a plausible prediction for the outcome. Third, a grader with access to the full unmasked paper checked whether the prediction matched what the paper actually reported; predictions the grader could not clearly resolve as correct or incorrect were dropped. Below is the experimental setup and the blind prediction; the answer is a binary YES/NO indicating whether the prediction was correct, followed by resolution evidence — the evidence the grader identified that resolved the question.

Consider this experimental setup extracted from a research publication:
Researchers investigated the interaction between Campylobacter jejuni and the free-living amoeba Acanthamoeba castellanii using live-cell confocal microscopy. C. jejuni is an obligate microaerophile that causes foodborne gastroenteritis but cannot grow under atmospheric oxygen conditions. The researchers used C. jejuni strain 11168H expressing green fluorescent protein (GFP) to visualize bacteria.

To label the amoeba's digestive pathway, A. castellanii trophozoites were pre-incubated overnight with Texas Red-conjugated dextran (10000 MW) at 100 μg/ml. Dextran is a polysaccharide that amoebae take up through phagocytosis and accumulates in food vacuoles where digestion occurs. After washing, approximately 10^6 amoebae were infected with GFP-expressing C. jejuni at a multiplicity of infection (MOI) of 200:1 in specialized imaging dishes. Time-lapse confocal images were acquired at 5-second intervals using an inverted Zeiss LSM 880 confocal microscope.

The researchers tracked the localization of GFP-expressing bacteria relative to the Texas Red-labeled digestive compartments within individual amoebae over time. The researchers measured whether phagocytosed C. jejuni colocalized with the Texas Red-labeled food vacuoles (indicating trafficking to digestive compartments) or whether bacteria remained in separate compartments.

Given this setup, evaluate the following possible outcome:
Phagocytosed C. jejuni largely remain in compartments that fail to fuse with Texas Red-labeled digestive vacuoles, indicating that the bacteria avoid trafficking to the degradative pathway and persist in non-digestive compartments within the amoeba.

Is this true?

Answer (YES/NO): NO